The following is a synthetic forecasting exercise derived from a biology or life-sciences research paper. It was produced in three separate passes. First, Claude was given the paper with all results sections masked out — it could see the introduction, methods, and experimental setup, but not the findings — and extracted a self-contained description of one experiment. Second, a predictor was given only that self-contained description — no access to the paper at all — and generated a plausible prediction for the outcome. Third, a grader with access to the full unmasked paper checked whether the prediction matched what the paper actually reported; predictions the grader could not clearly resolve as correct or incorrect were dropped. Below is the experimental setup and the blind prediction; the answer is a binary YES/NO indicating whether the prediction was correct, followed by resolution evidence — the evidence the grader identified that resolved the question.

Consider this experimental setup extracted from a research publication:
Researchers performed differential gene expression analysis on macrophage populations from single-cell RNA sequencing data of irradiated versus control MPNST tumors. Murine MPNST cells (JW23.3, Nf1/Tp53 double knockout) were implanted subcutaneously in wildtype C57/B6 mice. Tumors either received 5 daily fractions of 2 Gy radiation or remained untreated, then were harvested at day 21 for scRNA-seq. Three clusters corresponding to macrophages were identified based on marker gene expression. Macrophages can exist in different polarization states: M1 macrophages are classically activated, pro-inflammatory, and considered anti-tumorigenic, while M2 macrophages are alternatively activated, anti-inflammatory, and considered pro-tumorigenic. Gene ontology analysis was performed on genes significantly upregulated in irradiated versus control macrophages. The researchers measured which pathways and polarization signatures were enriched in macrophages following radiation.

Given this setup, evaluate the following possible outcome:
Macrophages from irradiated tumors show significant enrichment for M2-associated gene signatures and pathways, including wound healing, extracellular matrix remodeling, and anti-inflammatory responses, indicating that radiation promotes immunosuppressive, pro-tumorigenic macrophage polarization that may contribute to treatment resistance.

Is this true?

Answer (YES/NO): NO